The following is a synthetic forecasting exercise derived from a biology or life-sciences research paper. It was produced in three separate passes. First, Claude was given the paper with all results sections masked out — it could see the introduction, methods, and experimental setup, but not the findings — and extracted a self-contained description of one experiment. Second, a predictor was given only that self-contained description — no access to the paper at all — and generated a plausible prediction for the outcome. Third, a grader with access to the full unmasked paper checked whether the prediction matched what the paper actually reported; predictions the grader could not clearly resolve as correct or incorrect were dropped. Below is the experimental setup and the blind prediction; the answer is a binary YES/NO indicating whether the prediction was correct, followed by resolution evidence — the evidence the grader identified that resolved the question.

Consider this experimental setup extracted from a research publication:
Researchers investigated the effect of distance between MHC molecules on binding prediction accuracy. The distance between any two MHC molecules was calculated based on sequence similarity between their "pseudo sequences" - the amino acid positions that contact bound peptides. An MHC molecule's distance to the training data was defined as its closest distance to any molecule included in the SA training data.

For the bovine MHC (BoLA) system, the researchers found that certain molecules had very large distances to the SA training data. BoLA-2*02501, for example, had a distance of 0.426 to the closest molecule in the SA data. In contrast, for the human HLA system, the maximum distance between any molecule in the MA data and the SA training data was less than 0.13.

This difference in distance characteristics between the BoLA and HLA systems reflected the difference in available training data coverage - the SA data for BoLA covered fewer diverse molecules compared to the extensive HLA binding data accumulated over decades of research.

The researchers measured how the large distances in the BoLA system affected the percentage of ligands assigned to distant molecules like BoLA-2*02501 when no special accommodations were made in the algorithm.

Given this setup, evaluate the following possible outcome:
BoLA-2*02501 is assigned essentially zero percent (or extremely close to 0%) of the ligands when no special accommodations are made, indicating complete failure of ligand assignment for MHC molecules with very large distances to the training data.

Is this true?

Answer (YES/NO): NO